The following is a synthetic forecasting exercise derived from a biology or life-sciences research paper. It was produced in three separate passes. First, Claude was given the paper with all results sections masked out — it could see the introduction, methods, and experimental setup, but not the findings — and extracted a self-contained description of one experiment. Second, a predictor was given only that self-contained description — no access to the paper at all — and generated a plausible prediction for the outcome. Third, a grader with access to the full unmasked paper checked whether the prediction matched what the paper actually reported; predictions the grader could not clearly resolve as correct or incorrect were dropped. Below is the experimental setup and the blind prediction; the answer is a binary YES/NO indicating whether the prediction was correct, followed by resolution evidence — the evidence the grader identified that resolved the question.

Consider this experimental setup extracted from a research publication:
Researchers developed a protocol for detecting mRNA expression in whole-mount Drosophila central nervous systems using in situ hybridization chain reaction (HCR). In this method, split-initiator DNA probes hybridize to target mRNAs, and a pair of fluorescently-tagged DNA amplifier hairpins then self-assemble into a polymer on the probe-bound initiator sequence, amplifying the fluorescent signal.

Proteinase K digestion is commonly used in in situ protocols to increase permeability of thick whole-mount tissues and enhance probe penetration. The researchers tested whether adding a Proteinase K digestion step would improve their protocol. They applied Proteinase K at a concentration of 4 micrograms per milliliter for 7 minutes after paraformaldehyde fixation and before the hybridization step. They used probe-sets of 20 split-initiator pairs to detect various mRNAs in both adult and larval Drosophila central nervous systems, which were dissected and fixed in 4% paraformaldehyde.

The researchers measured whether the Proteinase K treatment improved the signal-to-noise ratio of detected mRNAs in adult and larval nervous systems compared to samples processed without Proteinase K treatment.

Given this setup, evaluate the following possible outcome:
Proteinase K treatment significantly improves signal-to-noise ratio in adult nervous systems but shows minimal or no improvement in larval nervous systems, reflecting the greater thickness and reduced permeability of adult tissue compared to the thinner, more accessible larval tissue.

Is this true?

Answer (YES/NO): NO